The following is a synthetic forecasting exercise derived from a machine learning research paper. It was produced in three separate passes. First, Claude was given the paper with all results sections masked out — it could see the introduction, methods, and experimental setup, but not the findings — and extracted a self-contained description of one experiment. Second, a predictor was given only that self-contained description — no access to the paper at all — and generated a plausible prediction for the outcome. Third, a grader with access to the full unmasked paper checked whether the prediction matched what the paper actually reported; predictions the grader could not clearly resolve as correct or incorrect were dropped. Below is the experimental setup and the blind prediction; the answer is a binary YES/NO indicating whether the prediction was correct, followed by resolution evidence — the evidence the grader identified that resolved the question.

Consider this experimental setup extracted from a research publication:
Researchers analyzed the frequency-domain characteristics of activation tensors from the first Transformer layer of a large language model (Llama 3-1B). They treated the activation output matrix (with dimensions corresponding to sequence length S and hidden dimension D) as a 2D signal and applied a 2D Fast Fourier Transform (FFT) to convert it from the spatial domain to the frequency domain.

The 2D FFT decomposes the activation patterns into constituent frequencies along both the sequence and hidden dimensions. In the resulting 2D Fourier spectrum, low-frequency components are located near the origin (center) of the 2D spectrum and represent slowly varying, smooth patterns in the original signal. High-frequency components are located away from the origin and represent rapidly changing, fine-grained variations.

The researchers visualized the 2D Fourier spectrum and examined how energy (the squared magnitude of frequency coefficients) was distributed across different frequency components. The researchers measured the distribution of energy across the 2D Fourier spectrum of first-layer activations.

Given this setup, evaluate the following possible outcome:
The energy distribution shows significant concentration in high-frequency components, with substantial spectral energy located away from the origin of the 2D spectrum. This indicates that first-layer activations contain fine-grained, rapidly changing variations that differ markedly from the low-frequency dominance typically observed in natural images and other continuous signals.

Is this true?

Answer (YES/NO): NO